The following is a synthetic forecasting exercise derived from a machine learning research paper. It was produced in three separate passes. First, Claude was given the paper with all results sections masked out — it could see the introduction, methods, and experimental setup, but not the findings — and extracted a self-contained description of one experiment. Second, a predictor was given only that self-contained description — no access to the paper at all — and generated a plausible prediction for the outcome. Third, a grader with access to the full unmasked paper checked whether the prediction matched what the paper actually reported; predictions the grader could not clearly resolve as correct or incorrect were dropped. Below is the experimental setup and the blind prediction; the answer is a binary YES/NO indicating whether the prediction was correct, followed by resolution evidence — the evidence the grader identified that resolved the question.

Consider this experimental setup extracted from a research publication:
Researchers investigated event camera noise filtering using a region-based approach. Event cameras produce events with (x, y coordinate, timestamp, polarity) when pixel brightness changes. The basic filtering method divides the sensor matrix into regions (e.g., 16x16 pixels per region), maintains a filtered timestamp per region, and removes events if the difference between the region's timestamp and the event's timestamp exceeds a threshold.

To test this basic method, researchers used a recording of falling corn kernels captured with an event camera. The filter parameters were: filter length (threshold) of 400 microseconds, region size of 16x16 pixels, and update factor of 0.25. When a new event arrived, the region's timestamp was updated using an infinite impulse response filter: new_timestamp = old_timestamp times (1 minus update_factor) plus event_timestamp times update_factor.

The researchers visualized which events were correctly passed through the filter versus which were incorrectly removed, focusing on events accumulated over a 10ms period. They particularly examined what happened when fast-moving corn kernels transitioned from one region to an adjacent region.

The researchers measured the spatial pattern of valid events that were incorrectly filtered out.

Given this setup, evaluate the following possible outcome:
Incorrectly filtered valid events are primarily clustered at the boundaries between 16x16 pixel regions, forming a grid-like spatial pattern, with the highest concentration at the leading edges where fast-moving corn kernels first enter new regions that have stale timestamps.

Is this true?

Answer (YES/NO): YES